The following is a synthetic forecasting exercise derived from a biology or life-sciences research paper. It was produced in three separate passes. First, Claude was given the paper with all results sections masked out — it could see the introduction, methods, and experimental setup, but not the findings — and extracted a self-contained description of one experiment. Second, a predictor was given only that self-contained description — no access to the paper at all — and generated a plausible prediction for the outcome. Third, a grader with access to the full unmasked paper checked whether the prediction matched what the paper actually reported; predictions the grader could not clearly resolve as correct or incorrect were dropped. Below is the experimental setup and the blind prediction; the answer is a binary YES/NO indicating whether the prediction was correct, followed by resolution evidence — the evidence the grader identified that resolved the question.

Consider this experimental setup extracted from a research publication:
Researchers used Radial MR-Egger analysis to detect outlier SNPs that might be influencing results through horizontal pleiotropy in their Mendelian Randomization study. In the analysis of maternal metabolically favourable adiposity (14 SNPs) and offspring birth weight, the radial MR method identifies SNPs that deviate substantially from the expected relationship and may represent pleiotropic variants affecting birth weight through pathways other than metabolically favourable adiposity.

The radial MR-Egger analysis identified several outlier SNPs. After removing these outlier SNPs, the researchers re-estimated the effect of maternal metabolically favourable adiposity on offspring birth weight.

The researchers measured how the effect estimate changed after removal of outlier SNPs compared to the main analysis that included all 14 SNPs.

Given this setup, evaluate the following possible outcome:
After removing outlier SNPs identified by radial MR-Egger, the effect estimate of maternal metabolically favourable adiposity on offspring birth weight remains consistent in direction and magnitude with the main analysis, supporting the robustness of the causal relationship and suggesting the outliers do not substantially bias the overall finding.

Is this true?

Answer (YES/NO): NO